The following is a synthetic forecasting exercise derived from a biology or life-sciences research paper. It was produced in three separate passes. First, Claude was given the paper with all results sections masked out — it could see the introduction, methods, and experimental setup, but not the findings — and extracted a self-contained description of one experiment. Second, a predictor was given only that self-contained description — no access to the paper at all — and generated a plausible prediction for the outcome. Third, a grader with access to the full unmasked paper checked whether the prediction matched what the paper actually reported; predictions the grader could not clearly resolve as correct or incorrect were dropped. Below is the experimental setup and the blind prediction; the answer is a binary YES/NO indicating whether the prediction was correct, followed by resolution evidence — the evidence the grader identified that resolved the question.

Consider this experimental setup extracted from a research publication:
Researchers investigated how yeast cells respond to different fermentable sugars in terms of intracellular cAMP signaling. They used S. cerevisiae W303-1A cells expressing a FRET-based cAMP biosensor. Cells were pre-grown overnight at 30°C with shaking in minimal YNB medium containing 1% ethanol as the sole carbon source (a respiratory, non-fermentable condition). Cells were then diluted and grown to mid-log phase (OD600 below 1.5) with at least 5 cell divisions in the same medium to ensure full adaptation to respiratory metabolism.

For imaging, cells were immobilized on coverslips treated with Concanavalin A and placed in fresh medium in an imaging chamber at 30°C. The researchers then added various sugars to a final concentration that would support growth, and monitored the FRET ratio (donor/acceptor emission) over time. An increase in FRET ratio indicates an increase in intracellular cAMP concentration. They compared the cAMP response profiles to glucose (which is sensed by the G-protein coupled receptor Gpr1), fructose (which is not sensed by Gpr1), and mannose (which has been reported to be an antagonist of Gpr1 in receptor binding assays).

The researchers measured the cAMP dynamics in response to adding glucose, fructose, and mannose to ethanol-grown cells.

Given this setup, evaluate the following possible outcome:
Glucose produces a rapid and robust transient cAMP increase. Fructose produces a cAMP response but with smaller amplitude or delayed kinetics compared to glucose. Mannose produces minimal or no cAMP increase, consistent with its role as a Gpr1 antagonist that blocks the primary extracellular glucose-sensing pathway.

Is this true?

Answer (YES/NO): NO